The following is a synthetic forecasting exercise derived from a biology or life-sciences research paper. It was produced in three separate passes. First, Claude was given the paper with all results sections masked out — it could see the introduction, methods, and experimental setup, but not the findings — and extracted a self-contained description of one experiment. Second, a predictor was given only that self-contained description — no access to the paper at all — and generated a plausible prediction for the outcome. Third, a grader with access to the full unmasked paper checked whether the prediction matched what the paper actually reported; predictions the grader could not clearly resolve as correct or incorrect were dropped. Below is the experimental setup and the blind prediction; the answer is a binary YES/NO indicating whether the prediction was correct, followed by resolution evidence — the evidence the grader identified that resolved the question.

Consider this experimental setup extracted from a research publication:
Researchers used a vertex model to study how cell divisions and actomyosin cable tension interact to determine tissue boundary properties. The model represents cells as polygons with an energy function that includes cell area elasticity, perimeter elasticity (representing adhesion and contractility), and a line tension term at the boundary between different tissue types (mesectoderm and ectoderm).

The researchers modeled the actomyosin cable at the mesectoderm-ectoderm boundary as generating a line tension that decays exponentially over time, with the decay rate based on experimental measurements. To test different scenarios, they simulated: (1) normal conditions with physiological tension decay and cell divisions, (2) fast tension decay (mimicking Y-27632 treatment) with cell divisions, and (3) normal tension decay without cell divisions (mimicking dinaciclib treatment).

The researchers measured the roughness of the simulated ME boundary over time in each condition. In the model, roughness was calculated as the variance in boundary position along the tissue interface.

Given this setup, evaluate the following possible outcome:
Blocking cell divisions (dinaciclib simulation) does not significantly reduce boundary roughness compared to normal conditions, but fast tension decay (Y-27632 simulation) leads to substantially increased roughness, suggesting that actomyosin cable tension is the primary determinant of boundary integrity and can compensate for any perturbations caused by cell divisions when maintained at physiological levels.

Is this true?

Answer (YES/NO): NO